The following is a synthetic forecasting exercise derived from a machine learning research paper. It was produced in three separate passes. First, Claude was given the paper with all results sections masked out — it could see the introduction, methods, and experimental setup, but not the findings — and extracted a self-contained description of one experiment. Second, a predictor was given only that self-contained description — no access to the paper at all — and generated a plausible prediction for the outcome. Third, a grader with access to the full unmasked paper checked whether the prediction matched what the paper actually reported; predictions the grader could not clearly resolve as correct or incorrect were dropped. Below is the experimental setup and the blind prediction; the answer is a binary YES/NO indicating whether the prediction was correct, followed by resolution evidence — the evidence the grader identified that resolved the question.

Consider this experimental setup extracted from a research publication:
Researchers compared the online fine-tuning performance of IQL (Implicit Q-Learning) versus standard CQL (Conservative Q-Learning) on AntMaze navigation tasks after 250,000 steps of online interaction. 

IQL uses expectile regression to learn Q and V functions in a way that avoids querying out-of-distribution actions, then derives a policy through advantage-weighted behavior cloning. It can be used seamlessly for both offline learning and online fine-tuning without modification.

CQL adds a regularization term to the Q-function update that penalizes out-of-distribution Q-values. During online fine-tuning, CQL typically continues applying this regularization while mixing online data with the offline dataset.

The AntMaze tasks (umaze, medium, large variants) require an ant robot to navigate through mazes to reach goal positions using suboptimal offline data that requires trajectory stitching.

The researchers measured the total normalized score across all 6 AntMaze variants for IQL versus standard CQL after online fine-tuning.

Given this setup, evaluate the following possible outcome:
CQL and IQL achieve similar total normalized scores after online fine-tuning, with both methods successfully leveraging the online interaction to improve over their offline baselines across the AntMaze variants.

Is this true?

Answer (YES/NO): NO